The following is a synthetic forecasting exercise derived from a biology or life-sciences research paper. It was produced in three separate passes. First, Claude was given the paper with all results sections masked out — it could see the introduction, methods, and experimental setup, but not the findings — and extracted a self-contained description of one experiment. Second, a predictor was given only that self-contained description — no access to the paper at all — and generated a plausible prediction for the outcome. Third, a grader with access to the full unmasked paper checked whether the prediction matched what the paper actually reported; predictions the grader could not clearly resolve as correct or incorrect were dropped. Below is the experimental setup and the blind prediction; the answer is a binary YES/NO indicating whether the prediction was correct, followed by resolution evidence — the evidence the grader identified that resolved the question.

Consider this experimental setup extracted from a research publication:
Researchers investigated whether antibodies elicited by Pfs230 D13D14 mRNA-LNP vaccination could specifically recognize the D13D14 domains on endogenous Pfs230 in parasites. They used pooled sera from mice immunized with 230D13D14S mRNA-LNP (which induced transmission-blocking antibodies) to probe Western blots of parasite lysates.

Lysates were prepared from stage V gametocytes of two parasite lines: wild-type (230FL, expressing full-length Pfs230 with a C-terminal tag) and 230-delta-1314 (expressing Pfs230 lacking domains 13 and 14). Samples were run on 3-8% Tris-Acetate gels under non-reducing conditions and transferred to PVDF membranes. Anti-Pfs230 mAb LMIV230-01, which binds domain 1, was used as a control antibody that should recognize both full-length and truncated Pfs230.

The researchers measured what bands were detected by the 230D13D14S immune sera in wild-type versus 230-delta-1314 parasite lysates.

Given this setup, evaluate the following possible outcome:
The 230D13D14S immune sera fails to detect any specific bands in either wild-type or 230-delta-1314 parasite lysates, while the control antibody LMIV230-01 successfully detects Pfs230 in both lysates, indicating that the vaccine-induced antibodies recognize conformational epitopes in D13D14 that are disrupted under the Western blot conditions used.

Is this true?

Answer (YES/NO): NO